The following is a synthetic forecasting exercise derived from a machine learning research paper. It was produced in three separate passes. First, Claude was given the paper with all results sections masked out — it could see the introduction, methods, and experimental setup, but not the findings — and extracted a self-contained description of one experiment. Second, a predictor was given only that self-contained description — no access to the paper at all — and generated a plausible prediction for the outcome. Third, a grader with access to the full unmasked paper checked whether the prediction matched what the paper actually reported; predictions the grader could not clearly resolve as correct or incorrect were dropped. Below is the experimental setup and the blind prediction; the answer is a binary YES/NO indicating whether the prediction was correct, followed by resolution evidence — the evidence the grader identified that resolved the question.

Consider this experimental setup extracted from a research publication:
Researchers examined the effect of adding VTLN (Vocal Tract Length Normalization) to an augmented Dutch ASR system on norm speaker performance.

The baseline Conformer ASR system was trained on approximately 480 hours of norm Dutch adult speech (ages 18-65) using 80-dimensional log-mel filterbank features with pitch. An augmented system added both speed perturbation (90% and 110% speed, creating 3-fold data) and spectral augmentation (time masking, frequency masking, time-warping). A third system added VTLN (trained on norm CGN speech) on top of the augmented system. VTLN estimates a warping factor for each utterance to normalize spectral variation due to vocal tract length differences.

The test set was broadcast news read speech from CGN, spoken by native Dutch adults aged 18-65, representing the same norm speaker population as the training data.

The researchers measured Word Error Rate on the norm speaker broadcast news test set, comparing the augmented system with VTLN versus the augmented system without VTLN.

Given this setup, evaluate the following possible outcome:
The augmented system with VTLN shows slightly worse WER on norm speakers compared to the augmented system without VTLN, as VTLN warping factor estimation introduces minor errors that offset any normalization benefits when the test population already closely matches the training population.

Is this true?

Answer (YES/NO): YES